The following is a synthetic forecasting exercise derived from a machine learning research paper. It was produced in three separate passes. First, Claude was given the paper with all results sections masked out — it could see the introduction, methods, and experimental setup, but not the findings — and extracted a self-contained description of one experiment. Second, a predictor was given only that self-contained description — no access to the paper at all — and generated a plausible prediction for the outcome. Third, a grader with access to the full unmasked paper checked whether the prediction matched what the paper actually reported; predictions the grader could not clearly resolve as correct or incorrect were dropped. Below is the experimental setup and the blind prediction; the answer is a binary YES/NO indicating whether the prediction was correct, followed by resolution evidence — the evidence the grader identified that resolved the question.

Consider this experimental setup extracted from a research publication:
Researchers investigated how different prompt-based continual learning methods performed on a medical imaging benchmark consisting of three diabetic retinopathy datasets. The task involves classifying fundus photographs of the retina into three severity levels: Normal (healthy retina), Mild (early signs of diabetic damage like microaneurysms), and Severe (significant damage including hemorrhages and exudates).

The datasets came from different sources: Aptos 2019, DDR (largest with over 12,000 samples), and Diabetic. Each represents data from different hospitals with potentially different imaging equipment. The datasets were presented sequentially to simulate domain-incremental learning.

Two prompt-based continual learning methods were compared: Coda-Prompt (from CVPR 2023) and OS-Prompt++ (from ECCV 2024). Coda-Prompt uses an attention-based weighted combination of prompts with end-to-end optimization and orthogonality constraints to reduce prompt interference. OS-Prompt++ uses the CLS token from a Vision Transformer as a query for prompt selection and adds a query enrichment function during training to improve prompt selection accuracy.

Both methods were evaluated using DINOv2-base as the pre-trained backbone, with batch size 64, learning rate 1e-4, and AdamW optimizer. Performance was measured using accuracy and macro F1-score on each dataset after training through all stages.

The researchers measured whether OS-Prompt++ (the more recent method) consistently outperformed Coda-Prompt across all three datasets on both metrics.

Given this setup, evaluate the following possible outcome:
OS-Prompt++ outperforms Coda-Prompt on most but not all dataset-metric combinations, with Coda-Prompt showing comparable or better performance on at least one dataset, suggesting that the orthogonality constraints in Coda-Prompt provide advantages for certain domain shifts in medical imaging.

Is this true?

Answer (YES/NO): NO